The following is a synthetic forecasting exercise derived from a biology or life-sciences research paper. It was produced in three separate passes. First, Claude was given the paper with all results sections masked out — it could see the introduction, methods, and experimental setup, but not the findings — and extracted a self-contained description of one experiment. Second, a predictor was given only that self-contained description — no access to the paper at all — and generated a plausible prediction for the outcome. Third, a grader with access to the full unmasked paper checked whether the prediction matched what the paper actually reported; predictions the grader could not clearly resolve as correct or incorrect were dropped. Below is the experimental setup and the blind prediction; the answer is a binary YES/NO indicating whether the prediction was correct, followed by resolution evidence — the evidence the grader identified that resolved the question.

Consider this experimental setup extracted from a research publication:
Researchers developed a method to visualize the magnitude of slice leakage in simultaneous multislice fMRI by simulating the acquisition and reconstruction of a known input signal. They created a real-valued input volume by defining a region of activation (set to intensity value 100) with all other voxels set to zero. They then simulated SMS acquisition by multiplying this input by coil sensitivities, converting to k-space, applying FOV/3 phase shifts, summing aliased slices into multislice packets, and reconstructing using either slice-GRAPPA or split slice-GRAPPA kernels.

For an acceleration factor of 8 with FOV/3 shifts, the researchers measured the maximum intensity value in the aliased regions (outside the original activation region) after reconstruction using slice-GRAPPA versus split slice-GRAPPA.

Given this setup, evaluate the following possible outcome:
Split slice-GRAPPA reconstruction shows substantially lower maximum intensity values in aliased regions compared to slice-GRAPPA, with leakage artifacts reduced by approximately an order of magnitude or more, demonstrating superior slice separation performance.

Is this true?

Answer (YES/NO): NO